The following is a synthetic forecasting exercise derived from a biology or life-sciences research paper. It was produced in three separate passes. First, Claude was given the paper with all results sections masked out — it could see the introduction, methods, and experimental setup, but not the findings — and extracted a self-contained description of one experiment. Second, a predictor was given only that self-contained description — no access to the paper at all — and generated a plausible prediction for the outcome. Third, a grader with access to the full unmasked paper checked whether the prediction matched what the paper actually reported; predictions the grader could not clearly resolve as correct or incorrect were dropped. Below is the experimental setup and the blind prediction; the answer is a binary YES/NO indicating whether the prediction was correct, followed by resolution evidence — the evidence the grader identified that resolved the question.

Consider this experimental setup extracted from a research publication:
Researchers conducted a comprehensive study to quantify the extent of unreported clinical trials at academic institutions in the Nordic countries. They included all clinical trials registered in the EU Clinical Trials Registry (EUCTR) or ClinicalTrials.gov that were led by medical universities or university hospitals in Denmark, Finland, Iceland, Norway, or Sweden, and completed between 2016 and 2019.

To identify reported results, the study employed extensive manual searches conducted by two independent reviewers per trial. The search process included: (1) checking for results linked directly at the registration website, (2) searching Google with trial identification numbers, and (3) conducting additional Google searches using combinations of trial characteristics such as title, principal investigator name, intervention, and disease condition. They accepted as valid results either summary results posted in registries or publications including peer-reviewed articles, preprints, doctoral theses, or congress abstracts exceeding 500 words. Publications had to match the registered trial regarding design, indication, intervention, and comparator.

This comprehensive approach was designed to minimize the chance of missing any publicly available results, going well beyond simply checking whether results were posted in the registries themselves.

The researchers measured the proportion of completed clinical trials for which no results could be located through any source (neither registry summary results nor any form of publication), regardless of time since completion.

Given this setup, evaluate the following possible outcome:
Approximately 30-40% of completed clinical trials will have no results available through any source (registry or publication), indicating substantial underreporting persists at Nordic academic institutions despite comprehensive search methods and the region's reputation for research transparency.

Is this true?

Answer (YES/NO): NO